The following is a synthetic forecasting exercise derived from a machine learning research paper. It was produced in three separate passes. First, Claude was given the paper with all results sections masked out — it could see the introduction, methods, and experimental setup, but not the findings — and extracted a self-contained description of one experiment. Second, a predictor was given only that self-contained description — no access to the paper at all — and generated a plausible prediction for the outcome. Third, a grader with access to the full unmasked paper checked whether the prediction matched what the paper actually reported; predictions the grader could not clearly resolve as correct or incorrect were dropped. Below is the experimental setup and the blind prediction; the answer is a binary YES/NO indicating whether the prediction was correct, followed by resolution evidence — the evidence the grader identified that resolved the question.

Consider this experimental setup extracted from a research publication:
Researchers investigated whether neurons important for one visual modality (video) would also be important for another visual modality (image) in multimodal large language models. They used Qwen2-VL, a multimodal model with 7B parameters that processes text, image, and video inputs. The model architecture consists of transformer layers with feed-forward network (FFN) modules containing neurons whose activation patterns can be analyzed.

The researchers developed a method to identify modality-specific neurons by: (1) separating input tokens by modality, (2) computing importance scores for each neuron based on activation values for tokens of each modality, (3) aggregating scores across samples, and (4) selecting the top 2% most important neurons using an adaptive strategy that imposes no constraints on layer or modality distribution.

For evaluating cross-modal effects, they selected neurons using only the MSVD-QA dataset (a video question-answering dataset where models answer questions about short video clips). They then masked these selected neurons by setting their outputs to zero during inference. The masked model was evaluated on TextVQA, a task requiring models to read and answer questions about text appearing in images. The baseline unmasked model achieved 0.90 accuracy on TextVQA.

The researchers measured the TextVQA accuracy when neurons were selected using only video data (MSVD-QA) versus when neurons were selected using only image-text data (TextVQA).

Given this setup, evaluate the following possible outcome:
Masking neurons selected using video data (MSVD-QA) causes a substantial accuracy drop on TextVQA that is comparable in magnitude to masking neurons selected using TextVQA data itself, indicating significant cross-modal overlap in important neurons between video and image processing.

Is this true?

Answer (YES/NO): NO